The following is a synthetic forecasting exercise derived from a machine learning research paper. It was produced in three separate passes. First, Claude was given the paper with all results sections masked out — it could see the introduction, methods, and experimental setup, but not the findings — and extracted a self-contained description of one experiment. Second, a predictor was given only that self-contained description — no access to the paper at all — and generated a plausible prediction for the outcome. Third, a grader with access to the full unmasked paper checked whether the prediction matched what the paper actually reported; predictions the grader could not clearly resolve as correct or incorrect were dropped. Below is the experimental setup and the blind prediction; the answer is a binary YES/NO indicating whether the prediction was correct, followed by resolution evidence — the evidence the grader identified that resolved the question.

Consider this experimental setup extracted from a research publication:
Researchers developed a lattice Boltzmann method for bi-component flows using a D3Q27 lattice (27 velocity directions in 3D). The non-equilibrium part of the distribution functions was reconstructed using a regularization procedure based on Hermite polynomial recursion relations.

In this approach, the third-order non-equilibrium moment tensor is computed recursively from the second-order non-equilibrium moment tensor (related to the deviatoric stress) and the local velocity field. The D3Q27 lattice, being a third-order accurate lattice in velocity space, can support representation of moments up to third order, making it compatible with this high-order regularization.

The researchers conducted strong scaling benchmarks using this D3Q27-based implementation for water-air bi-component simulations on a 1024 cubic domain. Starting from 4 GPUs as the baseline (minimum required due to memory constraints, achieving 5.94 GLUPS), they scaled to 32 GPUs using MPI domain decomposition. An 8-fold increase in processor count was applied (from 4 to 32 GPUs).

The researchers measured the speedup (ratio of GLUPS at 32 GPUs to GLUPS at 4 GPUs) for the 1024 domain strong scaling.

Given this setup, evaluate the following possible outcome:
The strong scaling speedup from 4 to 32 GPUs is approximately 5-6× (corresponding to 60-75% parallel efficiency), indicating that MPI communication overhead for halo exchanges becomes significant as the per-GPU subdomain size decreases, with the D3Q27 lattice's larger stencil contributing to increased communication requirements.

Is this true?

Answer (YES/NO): NO